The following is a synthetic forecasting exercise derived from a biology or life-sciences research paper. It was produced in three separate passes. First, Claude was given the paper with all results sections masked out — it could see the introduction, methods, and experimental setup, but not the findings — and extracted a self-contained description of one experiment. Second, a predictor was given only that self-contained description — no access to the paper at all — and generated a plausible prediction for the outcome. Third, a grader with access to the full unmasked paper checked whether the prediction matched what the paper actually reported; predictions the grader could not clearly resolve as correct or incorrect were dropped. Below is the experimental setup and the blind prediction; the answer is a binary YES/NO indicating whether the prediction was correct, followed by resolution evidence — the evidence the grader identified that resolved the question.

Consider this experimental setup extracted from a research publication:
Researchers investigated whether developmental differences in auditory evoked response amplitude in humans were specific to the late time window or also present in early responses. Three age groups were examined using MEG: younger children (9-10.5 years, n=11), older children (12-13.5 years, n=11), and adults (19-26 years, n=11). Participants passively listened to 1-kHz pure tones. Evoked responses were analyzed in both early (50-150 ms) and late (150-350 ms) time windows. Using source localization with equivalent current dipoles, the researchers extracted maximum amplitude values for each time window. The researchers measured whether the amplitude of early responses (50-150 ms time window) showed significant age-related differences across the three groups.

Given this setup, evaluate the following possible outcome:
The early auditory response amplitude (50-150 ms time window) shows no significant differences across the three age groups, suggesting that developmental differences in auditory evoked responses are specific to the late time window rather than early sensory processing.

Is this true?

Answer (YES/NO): NO